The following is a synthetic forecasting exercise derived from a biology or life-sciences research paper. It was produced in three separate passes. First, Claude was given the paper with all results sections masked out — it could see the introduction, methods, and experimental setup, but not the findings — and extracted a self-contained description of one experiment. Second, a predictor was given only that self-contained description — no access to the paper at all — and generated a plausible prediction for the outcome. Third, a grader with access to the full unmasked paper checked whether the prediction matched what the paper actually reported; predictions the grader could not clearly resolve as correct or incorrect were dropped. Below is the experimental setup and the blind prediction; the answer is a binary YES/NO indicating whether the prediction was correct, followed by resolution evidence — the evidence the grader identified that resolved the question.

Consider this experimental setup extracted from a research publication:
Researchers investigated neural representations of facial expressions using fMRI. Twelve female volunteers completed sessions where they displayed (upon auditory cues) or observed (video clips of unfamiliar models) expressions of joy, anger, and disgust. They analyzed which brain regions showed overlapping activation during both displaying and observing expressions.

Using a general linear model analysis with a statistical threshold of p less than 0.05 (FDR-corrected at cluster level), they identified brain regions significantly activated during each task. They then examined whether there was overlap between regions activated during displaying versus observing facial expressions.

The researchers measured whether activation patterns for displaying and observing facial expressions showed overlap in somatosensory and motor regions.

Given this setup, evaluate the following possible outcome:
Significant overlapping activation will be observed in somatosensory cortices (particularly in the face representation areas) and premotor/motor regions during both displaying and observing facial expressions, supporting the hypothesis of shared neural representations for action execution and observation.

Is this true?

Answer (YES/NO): YES